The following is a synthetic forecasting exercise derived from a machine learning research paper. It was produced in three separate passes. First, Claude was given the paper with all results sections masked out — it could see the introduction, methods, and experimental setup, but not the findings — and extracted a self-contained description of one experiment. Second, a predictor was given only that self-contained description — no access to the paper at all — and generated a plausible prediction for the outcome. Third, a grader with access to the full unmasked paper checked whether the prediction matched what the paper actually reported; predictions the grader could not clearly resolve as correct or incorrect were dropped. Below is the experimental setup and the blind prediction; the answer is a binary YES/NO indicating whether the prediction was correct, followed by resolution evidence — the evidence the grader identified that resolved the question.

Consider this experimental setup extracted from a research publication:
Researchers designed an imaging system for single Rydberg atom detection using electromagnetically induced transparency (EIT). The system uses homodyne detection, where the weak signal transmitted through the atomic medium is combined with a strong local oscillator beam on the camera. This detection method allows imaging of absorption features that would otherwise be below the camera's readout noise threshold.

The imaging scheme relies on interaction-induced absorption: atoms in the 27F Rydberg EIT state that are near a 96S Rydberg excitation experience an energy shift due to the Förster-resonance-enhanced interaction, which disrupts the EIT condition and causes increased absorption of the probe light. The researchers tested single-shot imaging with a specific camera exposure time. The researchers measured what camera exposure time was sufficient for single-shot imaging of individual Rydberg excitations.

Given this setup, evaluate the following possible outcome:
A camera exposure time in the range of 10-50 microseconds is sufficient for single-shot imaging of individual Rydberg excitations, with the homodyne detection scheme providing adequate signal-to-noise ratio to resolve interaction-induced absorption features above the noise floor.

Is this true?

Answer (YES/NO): NO